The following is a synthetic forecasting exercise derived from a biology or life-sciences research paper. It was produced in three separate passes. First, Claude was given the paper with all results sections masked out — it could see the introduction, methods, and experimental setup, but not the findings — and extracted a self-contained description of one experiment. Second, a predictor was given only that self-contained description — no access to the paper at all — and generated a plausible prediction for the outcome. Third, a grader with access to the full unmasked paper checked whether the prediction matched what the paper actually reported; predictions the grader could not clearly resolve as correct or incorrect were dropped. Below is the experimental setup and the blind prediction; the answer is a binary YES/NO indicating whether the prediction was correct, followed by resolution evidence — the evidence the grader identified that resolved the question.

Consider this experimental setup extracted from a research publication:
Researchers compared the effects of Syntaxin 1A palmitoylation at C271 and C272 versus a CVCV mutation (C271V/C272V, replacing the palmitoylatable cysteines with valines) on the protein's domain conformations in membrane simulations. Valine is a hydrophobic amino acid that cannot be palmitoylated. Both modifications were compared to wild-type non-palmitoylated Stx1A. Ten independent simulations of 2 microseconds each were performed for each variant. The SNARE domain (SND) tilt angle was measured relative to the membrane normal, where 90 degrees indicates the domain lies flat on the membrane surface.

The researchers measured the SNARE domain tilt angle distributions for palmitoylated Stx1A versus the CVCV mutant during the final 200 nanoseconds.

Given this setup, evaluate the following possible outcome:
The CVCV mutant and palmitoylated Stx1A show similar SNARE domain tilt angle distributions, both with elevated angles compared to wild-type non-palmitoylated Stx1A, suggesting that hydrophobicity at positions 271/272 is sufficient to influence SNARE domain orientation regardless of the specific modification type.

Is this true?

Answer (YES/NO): NO